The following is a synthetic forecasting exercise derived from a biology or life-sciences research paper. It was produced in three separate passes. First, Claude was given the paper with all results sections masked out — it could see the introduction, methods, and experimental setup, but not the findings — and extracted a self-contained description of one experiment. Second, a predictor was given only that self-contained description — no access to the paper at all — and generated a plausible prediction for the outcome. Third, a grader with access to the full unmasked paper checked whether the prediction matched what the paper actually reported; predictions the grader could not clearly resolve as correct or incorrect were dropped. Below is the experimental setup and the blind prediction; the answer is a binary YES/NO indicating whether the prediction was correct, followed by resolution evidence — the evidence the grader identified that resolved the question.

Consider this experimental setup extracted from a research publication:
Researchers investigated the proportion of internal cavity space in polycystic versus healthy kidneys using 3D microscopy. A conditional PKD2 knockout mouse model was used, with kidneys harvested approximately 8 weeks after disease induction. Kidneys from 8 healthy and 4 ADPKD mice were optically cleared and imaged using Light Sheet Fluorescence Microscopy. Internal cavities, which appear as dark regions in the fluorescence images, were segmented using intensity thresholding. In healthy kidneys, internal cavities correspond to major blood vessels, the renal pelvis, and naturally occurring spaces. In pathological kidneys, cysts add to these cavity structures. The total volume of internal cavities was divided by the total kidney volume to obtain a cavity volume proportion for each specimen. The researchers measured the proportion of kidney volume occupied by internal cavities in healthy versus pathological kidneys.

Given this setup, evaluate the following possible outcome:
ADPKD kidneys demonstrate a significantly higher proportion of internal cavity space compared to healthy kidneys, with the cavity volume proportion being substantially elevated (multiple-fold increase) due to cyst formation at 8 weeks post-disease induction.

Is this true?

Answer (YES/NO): YES